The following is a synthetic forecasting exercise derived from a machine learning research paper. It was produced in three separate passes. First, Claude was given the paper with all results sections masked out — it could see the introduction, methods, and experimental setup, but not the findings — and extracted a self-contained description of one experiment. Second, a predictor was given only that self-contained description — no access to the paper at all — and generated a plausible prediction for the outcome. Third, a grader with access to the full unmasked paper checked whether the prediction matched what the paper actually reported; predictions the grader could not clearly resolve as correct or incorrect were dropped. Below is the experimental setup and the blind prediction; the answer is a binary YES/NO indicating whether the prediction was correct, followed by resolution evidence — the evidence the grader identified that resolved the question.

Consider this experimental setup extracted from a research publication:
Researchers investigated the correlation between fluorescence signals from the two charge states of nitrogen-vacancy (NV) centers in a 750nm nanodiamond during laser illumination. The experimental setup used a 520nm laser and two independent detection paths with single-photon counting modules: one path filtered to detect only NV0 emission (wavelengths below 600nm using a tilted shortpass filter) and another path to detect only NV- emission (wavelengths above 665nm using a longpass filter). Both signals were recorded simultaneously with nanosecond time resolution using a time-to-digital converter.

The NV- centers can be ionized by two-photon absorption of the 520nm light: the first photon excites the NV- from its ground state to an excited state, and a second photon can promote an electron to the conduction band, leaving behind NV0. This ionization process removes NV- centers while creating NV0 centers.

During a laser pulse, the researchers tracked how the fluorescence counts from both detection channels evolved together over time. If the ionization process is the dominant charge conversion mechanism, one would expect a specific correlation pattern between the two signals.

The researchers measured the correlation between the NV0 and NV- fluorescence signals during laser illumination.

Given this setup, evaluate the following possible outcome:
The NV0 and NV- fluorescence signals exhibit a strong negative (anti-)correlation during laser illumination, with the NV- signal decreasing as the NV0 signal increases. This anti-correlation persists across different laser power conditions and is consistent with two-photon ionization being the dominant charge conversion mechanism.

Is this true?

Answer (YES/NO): YES